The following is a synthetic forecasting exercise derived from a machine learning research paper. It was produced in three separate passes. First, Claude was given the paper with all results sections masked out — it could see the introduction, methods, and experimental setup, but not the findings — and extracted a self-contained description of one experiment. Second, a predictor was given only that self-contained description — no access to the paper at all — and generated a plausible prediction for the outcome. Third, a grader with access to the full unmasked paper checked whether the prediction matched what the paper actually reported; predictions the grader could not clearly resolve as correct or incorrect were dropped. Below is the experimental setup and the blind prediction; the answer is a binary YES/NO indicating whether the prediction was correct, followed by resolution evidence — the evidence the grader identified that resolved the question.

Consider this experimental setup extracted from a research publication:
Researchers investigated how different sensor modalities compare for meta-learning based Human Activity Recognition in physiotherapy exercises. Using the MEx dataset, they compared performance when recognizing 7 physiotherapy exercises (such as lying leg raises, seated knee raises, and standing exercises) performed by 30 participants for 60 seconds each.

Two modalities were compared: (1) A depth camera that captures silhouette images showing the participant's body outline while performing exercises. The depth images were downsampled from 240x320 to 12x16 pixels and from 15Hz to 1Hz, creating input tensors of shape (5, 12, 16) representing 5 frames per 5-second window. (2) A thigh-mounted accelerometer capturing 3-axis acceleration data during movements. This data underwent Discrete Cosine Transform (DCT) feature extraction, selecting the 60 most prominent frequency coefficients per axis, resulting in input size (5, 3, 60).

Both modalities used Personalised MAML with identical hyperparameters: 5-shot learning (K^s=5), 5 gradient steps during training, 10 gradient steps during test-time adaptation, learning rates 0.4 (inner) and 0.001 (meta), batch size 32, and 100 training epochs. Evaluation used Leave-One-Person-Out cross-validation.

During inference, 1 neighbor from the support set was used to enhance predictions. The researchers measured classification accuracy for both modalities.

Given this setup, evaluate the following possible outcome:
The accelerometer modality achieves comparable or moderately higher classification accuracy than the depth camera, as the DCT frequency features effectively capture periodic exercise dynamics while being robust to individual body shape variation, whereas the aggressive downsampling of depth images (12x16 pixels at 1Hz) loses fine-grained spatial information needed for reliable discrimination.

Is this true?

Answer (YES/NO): NO